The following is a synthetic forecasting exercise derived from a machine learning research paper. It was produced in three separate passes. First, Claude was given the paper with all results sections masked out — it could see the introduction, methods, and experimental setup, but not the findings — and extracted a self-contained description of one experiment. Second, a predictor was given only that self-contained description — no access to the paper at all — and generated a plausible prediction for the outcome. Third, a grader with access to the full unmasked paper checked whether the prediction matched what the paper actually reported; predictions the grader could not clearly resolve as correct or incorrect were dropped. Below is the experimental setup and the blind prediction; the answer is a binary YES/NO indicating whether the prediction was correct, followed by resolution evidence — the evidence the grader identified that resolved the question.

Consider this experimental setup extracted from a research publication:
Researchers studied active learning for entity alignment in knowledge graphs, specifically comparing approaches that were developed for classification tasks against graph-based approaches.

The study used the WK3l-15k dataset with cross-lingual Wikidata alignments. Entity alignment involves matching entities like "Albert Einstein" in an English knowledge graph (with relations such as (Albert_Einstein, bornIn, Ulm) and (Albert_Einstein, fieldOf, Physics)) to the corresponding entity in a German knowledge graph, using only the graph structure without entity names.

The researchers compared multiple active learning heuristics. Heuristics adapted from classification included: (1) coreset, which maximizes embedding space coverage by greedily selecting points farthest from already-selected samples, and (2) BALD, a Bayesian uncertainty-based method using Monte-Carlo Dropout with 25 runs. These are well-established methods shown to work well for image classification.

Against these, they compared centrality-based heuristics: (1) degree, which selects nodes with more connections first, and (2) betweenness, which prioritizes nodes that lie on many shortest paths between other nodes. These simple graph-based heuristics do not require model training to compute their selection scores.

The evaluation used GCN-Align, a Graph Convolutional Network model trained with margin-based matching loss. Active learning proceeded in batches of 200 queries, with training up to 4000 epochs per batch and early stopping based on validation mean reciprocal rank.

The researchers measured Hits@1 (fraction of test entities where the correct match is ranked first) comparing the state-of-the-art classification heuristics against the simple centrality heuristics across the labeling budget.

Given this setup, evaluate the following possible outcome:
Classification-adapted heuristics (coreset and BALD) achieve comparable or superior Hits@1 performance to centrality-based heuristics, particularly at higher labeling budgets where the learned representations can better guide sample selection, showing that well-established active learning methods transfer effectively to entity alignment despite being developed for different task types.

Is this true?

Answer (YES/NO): NO